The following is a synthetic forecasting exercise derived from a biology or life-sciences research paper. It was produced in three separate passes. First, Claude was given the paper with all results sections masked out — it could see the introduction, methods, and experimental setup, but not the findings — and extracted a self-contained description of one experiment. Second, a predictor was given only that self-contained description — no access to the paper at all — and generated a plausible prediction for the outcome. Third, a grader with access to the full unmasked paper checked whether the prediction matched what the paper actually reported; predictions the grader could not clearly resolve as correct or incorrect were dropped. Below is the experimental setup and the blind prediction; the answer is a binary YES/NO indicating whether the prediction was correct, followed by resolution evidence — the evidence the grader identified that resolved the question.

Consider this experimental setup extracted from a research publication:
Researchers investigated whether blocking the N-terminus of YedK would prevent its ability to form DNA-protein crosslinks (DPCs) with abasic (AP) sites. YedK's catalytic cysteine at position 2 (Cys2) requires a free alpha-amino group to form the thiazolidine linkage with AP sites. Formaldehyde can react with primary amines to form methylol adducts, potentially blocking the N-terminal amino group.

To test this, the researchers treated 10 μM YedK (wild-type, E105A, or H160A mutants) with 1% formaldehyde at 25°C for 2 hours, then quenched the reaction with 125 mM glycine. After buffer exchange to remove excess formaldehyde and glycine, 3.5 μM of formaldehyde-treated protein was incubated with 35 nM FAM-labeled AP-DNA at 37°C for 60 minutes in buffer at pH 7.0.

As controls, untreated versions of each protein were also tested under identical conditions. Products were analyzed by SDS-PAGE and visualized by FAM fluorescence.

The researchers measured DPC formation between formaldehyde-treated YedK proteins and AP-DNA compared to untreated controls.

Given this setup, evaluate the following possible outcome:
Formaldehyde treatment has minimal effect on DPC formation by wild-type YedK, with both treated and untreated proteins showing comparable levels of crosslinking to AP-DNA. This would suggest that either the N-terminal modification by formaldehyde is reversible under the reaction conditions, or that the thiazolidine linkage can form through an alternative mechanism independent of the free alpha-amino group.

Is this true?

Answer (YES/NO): NO